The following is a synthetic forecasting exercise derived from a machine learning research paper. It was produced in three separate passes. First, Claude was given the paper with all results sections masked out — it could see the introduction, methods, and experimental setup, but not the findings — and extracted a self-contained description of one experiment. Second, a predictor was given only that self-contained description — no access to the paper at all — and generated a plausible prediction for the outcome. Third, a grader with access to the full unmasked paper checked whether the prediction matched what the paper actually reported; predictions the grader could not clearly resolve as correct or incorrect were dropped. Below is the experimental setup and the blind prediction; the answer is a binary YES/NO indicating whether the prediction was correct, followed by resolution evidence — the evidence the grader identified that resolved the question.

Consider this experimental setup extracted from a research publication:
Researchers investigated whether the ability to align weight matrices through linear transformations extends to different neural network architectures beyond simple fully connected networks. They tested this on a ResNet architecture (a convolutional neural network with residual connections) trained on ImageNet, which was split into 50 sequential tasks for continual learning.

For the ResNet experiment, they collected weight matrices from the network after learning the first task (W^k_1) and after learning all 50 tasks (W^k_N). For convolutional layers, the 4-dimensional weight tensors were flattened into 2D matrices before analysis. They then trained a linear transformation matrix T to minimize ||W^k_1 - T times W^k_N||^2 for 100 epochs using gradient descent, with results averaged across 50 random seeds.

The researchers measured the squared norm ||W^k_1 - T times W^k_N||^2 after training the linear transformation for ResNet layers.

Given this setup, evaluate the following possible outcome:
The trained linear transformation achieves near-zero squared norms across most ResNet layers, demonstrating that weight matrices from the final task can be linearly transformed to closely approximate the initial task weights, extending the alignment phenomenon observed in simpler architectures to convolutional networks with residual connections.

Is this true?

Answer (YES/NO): YES